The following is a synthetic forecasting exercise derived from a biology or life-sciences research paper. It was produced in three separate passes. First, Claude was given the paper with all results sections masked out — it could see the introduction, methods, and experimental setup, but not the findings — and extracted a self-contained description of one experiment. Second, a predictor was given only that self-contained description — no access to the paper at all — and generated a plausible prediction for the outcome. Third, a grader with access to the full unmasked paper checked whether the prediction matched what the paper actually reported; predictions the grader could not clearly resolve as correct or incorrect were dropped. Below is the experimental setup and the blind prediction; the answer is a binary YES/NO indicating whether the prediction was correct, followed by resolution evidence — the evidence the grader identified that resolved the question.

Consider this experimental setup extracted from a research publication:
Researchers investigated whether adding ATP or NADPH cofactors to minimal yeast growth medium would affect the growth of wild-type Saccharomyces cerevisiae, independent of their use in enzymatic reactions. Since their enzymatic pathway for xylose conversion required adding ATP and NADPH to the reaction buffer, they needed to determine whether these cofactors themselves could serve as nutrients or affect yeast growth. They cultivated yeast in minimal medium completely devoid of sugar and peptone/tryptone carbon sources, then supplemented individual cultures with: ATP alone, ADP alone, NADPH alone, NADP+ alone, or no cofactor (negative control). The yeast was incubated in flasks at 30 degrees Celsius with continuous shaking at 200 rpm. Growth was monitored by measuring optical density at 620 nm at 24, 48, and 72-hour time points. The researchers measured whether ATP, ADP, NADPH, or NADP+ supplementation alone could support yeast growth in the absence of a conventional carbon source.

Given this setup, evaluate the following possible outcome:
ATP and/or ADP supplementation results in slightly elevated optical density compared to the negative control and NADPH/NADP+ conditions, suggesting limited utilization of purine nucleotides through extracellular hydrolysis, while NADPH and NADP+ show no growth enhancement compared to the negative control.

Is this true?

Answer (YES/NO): NO